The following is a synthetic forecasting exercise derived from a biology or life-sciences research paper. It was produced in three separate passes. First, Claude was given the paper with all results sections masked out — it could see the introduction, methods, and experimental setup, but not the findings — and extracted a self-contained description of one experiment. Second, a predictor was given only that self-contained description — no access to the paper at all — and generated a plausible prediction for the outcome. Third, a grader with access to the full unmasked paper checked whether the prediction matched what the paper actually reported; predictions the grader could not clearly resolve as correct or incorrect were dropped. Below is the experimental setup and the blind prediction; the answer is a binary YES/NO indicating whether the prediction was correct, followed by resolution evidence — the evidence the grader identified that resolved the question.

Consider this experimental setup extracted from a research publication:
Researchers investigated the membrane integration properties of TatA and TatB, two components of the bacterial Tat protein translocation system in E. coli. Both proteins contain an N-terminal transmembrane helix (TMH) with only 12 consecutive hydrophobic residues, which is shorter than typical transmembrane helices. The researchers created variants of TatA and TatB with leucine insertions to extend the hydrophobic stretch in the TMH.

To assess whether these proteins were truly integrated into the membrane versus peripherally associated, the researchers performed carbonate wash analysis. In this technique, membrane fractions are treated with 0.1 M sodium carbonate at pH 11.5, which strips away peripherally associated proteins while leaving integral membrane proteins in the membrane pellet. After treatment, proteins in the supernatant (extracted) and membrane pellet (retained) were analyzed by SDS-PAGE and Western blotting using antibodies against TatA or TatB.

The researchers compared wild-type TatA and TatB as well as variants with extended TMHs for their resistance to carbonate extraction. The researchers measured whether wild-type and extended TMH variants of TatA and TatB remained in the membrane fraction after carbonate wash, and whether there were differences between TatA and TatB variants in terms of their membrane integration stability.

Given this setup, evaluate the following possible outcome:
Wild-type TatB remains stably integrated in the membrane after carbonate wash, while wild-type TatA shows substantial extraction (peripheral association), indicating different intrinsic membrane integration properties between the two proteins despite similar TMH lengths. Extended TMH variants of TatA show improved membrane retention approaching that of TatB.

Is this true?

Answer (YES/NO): NO